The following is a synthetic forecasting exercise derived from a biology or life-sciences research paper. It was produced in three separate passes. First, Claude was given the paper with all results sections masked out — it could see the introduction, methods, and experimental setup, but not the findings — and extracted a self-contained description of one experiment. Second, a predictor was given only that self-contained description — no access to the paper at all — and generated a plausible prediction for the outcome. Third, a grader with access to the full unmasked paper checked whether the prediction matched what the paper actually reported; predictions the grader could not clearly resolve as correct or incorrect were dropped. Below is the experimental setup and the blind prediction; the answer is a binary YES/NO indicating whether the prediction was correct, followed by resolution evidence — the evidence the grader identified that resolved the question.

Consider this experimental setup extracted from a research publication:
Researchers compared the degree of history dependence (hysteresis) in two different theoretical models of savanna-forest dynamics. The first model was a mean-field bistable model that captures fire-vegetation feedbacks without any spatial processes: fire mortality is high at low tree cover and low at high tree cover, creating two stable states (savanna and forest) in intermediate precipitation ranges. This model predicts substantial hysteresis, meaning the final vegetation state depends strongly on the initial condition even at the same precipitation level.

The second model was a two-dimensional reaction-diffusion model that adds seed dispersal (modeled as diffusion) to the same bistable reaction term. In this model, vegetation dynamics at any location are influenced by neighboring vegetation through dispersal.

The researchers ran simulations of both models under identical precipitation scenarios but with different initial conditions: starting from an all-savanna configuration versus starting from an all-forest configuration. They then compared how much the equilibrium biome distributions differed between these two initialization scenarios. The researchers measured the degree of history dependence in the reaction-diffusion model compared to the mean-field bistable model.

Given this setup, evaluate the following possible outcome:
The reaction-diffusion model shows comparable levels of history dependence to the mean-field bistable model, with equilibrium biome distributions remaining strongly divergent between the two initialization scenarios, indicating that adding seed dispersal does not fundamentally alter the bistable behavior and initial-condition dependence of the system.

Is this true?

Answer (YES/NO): NO